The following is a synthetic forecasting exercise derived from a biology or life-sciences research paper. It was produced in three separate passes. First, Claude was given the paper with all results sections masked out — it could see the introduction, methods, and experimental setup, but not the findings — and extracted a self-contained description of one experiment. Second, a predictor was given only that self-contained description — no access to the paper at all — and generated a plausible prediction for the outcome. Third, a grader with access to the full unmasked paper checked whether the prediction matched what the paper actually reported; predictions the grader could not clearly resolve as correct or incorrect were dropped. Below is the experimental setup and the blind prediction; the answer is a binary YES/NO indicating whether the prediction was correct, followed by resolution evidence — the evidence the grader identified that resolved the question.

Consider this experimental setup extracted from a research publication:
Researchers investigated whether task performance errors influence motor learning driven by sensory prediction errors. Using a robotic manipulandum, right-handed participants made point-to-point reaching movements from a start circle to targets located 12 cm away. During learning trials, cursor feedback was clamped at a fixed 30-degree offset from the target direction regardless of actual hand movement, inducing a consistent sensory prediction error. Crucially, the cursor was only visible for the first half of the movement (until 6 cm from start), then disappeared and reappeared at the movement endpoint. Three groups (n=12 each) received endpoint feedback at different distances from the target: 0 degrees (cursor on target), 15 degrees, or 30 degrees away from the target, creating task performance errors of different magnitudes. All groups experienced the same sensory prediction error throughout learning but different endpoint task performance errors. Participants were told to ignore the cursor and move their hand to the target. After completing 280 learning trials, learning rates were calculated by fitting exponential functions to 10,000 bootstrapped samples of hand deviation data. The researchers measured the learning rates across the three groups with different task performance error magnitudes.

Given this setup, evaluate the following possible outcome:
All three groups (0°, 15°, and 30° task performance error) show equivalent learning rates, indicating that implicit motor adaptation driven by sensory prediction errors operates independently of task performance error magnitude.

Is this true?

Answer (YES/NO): YES